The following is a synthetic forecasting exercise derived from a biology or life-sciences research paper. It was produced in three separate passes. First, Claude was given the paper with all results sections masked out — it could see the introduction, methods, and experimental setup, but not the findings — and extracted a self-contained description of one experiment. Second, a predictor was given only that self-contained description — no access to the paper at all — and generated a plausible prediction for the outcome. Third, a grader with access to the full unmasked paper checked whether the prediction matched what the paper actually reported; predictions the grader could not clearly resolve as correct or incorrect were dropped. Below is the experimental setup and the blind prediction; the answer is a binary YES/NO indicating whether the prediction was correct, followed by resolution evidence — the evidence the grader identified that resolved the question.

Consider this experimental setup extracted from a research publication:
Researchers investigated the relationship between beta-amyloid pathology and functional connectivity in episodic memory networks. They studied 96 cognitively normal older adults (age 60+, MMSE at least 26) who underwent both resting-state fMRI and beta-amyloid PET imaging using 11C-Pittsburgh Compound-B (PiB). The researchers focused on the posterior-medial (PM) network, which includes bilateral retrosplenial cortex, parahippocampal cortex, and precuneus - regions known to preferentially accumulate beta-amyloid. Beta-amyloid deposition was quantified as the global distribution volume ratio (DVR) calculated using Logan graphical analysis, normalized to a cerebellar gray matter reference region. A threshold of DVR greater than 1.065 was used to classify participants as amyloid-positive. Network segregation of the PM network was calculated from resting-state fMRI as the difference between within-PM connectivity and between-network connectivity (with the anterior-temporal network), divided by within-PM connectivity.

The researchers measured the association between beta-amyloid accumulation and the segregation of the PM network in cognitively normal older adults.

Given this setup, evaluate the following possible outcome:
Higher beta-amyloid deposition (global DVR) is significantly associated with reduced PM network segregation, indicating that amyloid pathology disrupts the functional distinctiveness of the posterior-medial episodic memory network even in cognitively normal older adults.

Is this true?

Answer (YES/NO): YES